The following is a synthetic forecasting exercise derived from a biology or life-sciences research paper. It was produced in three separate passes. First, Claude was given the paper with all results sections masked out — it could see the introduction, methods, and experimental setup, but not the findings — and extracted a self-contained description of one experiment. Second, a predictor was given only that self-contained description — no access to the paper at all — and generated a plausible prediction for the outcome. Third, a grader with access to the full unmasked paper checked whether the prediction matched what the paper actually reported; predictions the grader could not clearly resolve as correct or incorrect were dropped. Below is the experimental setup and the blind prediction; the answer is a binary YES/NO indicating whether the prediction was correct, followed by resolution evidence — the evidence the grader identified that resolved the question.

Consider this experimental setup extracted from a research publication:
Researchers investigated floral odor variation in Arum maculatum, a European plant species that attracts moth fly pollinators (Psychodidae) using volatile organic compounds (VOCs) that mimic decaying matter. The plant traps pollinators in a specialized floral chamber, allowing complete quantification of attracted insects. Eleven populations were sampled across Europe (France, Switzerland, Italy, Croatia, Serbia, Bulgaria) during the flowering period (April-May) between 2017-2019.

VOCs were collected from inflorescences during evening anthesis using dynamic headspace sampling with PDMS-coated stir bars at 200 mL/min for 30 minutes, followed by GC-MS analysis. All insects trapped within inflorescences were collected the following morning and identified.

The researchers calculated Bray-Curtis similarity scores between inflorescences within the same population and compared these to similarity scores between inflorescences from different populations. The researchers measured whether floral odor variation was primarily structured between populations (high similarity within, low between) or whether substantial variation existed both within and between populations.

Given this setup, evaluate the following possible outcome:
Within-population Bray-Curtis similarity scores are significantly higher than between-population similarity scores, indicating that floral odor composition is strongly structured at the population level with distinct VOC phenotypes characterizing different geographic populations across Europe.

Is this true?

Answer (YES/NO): NO